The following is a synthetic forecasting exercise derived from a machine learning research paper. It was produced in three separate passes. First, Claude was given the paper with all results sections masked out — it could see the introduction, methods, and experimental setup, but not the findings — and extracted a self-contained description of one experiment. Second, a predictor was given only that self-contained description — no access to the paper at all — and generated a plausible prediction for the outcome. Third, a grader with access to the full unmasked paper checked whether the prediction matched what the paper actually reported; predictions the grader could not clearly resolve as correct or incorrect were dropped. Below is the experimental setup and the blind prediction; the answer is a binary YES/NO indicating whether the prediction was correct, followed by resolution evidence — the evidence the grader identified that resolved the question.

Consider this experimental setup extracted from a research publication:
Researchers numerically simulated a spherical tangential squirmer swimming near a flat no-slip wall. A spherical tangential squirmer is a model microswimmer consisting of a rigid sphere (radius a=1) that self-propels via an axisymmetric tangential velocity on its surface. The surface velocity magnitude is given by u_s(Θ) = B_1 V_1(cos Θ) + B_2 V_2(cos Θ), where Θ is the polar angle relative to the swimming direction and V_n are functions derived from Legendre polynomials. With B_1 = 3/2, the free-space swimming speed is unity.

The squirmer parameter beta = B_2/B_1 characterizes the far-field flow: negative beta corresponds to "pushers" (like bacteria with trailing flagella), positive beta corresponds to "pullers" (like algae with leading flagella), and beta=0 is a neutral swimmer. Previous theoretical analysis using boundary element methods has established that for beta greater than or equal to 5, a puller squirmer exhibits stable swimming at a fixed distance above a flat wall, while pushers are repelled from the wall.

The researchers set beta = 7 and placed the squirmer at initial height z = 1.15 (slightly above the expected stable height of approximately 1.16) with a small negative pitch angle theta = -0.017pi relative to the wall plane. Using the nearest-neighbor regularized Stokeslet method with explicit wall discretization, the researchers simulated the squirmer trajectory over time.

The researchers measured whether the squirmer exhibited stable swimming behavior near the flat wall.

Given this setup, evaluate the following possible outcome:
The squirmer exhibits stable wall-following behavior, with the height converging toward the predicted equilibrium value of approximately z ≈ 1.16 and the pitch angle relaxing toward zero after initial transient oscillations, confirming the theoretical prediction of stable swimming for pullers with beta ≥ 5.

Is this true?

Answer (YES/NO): YES